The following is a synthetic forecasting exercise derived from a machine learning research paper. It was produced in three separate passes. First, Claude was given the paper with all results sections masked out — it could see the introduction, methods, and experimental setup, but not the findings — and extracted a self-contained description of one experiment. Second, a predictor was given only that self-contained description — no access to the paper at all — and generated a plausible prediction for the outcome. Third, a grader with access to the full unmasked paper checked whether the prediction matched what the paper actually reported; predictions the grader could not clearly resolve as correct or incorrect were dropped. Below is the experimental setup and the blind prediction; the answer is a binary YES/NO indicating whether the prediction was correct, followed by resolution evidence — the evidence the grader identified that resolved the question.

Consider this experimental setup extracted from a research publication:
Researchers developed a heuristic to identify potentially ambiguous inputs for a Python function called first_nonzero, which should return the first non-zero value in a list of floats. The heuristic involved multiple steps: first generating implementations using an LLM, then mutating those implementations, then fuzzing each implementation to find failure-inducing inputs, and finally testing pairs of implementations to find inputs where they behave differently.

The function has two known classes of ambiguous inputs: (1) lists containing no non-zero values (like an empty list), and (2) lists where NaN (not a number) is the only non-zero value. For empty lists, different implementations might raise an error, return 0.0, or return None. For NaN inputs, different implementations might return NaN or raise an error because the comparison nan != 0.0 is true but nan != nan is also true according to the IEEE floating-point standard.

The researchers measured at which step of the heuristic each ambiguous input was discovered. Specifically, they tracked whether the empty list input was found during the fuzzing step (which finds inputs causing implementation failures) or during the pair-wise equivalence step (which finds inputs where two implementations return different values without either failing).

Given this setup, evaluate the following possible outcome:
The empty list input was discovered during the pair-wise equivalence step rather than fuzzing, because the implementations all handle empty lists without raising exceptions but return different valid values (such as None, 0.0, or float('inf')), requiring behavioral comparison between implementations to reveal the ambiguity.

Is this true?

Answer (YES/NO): NO